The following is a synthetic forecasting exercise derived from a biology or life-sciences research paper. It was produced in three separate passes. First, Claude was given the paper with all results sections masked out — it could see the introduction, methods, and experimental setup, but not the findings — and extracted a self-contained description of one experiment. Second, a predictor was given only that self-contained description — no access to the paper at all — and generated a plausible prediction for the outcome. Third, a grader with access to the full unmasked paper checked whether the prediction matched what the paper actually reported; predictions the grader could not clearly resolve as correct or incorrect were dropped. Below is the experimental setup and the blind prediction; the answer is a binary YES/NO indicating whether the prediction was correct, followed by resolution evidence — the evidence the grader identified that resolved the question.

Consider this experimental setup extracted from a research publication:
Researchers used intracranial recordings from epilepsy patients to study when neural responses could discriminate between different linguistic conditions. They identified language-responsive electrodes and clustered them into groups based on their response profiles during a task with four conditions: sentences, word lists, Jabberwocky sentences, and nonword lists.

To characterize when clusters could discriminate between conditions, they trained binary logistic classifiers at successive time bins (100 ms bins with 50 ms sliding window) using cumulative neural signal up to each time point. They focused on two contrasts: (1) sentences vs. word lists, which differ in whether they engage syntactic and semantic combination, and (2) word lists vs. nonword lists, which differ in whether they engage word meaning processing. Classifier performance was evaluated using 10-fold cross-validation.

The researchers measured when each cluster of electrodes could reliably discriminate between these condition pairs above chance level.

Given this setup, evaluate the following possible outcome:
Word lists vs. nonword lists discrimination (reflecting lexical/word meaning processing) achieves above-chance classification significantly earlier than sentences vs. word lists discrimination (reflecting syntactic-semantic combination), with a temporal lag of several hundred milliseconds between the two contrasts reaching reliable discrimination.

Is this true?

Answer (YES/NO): NO